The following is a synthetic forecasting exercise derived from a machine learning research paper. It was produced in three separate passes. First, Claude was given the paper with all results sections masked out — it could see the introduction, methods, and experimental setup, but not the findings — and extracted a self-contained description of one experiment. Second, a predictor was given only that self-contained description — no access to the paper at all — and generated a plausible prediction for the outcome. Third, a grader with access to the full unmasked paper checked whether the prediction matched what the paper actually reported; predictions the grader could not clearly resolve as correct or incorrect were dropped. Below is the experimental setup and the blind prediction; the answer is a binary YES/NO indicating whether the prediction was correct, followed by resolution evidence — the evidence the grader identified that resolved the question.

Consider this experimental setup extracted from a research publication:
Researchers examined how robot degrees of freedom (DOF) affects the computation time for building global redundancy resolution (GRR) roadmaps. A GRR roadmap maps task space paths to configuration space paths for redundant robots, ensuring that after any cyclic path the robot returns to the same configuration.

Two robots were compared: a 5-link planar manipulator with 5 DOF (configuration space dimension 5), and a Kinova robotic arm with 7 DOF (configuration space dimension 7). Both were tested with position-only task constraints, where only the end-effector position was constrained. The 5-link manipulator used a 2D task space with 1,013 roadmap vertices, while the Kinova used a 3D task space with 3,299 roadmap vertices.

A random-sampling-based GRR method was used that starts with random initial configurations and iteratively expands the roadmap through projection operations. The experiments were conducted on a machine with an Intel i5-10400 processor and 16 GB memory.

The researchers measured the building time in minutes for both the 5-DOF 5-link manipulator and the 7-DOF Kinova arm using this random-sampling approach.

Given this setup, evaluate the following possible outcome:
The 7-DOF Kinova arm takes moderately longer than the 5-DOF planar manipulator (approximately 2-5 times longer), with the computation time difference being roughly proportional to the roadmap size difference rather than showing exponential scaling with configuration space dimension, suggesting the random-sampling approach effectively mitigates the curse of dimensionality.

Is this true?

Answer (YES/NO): NO